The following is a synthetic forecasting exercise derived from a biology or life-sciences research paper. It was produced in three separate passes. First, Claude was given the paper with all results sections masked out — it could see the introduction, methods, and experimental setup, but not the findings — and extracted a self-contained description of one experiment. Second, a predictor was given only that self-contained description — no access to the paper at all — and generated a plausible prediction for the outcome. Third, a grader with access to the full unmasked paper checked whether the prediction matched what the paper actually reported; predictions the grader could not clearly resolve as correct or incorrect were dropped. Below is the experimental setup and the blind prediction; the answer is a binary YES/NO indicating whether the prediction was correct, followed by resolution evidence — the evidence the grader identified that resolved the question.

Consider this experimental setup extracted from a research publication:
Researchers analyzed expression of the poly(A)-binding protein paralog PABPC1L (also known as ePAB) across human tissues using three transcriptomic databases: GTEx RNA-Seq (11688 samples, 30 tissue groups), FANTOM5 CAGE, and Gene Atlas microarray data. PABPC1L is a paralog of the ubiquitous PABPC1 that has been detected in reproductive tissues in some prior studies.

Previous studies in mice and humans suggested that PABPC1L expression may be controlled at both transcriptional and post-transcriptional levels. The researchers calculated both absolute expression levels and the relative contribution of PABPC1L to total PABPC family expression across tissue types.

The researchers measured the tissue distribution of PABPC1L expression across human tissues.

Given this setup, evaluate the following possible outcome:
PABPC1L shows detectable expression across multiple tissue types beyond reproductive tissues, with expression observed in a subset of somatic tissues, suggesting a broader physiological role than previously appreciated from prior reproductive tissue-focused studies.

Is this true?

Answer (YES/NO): YES